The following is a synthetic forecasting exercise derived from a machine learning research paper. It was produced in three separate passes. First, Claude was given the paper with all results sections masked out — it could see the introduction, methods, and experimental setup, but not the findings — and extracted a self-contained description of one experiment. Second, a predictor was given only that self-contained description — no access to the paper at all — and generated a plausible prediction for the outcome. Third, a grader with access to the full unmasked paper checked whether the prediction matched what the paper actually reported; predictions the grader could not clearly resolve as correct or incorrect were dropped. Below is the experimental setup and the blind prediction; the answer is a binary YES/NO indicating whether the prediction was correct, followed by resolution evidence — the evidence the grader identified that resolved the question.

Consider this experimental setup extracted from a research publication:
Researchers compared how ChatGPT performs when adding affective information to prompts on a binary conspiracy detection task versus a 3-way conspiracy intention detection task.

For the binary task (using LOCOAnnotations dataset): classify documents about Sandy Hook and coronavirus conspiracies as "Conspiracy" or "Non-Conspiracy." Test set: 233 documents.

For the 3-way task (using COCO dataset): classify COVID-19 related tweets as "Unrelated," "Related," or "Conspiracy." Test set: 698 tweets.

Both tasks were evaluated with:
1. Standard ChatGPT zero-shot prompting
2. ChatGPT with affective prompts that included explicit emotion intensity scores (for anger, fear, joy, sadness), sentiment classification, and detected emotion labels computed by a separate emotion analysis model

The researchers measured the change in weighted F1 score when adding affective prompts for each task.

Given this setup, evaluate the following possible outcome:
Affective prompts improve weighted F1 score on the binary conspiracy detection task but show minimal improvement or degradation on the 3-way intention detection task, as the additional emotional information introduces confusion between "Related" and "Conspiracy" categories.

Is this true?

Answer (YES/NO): YES